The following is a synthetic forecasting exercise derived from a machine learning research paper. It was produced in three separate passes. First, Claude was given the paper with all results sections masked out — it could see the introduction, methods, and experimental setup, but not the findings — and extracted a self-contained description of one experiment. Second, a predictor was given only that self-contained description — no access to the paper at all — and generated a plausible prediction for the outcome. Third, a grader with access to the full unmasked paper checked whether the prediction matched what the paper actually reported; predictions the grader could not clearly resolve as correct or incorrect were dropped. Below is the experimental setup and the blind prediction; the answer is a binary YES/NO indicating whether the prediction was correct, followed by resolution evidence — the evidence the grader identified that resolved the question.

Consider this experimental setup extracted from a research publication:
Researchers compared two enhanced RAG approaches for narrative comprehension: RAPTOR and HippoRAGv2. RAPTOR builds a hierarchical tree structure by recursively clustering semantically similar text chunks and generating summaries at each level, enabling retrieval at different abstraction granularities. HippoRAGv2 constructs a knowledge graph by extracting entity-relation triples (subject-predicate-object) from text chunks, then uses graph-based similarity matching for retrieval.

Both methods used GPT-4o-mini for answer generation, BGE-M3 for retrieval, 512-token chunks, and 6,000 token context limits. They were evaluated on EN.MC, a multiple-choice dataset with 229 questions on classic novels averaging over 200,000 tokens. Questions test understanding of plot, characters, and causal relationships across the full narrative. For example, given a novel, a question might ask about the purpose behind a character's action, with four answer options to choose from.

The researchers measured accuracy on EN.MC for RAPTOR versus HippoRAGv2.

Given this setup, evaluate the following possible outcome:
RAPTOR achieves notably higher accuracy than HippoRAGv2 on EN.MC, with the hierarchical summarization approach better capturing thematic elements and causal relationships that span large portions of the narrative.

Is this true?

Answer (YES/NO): NO